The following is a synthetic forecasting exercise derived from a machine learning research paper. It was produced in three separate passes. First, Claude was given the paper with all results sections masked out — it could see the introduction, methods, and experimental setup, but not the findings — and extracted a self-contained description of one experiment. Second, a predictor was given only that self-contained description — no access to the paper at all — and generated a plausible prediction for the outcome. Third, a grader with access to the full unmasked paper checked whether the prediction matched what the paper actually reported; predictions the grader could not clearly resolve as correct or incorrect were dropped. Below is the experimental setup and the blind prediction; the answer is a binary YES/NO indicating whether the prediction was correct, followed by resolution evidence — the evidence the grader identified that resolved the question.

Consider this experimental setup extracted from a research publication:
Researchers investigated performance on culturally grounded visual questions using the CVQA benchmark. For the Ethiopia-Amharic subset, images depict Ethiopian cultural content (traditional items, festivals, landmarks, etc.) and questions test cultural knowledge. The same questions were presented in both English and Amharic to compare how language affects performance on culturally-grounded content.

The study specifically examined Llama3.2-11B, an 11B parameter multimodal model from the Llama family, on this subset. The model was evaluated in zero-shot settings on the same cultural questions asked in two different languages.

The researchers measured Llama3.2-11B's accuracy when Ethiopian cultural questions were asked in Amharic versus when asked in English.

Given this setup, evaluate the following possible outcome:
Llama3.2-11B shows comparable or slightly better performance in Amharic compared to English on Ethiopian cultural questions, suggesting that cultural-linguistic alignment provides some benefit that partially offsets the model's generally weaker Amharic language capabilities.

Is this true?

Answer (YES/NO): NO